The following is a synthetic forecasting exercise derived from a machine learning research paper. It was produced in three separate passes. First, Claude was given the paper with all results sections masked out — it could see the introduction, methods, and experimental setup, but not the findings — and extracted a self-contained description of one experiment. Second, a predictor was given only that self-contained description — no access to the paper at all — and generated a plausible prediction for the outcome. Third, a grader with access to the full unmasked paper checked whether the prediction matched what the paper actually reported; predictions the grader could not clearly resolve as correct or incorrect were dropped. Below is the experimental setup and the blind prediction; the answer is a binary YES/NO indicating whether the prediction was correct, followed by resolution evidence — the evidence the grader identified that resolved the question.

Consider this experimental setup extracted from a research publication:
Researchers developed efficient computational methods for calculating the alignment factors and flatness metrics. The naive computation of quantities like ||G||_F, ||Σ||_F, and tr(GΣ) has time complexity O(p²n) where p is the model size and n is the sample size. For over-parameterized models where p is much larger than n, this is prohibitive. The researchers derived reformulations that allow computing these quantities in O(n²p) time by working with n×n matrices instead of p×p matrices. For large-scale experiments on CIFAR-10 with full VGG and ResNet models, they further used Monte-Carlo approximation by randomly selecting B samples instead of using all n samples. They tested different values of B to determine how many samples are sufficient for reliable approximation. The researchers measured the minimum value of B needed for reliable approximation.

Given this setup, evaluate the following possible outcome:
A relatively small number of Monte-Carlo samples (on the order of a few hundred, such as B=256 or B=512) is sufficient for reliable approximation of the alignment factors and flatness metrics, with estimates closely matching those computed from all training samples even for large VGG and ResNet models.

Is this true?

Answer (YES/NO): NO